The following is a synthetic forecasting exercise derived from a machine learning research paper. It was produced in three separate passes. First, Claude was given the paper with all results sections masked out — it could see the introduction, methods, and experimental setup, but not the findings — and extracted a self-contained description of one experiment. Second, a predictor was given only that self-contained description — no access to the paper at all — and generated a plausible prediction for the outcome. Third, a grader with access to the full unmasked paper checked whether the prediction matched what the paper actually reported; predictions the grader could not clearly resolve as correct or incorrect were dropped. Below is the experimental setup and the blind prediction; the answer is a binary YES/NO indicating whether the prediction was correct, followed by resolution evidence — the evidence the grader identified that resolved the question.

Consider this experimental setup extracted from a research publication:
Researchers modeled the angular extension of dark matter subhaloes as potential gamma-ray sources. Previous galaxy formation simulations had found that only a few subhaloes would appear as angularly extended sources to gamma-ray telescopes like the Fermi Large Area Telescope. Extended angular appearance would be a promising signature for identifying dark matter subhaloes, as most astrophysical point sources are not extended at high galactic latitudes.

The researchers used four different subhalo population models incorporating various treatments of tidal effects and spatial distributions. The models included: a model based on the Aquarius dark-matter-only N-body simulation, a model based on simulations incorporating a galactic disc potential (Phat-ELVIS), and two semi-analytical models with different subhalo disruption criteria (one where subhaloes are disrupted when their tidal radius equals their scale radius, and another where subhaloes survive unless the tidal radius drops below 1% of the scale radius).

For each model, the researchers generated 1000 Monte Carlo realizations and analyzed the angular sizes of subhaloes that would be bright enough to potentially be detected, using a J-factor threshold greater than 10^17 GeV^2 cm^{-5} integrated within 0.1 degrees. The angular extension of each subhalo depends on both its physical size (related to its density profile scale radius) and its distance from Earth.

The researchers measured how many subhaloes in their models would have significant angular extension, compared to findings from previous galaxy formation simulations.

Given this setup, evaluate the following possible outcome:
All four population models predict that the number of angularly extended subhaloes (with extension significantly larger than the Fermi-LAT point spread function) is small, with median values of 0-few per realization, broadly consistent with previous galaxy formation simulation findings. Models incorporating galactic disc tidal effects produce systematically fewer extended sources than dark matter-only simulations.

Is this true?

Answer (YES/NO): NO